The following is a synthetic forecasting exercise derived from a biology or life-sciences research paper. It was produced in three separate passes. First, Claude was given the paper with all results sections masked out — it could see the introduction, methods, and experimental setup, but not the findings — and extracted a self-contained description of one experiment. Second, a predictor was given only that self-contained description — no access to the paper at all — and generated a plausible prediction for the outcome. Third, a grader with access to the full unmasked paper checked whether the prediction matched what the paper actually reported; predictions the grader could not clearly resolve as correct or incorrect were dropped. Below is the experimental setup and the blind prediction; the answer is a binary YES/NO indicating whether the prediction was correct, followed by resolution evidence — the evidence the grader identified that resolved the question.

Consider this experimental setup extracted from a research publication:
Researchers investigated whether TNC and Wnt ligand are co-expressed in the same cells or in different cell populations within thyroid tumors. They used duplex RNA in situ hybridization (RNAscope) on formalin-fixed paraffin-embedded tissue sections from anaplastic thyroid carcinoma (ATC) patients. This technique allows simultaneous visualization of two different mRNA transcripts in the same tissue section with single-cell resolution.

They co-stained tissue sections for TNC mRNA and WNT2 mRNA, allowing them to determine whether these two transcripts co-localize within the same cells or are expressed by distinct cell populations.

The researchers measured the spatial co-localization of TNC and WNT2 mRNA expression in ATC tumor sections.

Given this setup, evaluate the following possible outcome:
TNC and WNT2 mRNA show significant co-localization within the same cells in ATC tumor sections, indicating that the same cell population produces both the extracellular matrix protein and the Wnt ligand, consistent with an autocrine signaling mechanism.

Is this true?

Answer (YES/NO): NO